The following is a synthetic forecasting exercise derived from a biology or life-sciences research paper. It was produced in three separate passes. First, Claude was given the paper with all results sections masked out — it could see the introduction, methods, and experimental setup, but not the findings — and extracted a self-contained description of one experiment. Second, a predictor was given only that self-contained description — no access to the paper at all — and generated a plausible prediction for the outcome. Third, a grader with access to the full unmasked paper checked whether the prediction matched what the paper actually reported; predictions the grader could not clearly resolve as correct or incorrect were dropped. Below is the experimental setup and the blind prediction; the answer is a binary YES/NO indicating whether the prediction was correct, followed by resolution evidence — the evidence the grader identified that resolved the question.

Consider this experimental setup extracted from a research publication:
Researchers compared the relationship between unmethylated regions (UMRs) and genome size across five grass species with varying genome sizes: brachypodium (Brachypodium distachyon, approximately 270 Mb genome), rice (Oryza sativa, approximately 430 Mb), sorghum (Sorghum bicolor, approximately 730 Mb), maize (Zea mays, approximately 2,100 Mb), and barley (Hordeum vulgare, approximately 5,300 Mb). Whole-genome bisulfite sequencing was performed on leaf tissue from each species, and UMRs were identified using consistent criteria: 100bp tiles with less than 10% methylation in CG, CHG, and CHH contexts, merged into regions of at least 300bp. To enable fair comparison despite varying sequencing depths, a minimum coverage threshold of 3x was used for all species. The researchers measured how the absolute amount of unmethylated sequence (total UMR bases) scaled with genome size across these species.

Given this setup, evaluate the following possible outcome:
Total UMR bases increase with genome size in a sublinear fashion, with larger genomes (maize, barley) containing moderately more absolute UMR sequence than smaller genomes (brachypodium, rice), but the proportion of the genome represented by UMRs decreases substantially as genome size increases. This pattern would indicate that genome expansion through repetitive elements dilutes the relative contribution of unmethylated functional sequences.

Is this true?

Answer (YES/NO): NO